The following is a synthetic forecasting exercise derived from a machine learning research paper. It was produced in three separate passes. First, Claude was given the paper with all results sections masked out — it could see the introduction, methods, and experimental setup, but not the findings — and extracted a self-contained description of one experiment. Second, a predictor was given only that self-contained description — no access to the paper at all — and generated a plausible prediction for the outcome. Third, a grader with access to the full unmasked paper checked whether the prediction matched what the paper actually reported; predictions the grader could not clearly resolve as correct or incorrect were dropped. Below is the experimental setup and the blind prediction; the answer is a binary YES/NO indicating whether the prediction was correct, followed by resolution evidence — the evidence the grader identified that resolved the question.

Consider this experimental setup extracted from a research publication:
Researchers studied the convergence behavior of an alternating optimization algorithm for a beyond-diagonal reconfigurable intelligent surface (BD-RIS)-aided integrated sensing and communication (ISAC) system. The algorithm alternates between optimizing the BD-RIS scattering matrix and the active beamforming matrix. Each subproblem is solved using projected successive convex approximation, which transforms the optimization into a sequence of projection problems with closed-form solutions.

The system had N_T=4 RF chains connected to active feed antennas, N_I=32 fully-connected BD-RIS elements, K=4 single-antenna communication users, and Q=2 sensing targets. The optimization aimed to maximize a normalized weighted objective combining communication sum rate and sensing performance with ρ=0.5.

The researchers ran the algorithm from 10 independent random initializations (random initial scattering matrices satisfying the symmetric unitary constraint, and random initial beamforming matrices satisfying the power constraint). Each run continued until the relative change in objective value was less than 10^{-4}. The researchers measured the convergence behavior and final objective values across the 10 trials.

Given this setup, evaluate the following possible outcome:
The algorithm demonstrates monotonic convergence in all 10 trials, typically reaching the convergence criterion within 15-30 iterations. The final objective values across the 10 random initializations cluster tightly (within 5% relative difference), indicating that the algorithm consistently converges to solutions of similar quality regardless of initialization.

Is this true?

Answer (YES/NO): NO